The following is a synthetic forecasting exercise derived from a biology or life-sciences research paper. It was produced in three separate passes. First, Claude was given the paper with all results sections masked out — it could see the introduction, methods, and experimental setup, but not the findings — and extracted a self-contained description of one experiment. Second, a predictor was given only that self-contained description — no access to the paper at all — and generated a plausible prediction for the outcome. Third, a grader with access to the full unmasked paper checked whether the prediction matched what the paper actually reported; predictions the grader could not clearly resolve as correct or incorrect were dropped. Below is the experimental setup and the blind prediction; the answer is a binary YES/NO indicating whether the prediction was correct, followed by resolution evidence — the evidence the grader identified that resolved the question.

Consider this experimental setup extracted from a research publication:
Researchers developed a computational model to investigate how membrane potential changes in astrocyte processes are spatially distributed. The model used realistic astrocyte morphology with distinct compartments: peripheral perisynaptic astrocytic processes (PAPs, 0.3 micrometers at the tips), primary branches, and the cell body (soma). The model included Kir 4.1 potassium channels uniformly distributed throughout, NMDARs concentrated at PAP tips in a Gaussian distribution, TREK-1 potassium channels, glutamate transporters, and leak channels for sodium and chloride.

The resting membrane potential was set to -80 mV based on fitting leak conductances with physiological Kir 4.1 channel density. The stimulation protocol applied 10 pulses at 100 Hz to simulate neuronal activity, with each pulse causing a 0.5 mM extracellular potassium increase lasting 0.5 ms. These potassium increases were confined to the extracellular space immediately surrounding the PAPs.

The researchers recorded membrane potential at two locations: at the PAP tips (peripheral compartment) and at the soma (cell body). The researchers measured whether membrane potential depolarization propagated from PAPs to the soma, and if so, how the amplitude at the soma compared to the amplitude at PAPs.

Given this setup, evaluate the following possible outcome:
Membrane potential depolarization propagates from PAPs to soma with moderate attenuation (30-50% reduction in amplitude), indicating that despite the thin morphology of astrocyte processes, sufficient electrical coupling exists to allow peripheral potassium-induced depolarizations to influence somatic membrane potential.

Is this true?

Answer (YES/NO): NO